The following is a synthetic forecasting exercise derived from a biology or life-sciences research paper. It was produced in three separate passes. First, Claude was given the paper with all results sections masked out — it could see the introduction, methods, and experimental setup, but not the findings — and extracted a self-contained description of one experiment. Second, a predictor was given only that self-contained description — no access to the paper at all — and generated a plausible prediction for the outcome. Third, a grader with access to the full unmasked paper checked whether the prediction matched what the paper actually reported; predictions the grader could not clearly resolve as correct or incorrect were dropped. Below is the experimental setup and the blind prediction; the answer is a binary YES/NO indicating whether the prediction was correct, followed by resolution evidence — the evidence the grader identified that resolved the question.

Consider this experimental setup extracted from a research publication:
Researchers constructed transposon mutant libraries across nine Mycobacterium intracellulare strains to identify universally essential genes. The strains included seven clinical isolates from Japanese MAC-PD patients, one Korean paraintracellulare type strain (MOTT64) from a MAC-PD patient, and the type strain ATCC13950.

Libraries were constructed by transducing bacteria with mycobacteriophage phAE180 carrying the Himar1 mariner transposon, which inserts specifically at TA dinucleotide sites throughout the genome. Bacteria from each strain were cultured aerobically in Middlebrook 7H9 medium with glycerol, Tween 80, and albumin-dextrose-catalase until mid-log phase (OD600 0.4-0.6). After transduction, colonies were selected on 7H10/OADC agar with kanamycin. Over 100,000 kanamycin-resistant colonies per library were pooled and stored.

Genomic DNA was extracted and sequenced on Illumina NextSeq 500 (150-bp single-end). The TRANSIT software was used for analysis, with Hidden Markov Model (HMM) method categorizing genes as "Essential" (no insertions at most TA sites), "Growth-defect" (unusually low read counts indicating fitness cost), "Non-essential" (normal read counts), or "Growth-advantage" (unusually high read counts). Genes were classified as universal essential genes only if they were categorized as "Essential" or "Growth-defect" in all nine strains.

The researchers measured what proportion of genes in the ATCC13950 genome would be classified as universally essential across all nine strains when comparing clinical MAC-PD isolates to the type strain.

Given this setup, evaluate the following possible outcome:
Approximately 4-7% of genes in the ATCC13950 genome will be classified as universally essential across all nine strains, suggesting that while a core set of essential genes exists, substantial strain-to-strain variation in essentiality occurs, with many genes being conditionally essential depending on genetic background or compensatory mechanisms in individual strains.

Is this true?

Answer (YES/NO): YES